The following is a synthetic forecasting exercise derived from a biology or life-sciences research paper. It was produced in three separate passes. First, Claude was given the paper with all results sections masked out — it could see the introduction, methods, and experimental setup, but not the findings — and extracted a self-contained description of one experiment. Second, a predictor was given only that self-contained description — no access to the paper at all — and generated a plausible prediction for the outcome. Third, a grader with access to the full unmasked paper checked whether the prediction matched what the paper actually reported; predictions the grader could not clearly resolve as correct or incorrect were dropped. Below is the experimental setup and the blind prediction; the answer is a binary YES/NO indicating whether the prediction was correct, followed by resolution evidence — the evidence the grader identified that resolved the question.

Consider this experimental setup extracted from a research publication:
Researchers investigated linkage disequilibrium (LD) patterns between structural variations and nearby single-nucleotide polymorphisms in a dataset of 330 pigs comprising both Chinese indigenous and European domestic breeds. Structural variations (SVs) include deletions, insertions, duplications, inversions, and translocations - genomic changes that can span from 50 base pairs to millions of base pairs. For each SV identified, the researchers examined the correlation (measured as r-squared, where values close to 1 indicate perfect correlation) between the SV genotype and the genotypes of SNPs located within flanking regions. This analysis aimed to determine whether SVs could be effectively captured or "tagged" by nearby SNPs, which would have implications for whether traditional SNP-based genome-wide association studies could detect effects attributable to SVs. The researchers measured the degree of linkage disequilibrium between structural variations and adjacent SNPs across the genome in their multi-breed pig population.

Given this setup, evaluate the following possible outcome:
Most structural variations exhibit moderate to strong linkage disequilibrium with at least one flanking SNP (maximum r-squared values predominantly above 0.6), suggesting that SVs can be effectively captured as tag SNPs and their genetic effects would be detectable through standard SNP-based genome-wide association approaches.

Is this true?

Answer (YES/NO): NO